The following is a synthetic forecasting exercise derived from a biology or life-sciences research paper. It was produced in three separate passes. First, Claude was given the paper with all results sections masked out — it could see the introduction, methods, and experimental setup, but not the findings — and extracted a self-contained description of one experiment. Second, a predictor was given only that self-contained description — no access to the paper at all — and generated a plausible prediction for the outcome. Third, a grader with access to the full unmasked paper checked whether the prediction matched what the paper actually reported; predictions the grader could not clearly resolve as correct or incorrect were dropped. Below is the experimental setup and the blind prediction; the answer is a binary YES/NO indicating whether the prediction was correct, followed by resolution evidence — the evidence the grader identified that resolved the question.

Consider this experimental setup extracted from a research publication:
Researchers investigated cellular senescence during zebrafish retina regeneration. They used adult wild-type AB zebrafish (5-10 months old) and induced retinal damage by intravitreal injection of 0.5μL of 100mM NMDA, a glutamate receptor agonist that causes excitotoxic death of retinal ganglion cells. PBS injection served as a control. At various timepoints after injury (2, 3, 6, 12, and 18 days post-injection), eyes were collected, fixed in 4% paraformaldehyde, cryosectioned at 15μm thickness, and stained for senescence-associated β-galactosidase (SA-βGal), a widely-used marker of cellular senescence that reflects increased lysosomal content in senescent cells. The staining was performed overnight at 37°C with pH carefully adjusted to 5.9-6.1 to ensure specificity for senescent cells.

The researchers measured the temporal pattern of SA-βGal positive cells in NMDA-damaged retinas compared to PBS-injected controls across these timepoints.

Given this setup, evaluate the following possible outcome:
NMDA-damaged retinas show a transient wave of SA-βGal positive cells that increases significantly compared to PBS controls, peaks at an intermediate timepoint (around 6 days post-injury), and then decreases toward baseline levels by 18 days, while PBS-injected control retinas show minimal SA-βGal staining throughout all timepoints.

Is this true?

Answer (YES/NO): NO